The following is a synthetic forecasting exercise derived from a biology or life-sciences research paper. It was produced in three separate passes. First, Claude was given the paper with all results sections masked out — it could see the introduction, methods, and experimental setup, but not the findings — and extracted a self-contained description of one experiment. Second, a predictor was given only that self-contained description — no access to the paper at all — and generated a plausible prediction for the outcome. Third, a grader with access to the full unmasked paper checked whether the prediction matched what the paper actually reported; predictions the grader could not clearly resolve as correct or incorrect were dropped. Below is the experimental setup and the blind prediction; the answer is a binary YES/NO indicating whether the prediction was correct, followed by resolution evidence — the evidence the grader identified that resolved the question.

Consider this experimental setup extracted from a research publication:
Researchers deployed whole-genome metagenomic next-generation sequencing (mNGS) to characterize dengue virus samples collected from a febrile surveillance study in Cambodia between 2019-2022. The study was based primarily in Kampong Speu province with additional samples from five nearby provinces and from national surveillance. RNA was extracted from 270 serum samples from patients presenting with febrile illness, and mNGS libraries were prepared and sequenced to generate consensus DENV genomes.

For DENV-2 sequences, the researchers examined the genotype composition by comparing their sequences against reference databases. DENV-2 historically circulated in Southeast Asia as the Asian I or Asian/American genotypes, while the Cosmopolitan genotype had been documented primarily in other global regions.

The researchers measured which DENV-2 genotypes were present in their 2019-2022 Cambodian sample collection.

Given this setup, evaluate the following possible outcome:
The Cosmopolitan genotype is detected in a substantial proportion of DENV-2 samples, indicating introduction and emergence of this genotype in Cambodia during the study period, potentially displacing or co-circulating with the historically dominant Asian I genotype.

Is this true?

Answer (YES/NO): YES